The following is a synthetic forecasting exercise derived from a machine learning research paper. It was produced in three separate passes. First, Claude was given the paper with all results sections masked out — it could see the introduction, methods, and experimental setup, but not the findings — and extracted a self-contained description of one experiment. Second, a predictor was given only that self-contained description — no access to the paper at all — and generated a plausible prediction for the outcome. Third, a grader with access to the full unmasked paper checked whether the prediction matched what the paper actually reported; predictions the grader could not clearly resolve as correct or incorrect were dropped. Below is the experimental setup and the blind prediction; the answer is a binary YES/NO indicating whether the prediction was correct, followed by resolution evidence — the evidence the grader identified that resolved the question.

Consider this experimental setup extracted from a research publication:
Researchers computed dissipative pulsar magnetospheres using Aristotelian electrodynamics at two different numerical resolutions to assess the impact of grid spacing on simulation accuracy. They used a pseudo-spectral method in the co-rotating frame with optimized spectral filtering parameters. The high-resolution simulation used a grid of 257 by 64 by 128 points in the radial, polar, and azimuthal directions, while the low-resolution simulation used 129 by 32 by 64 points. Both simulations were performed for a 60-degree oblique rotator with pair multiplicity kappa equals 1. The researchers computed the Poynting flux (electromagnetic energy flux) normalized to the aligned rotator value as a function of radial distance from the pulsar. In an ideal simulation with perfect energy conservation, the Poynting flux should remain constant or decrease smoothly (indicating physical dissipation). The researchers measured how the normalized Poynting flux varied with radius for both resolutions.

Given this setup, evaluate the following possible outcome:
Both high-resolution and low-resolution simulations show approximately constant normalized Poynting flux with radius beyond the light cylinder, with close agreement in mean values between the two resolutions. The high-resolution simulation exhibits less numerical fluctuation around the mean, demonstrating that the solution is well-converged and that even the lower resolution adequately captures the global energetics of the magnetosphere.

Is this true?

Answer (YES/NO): NO